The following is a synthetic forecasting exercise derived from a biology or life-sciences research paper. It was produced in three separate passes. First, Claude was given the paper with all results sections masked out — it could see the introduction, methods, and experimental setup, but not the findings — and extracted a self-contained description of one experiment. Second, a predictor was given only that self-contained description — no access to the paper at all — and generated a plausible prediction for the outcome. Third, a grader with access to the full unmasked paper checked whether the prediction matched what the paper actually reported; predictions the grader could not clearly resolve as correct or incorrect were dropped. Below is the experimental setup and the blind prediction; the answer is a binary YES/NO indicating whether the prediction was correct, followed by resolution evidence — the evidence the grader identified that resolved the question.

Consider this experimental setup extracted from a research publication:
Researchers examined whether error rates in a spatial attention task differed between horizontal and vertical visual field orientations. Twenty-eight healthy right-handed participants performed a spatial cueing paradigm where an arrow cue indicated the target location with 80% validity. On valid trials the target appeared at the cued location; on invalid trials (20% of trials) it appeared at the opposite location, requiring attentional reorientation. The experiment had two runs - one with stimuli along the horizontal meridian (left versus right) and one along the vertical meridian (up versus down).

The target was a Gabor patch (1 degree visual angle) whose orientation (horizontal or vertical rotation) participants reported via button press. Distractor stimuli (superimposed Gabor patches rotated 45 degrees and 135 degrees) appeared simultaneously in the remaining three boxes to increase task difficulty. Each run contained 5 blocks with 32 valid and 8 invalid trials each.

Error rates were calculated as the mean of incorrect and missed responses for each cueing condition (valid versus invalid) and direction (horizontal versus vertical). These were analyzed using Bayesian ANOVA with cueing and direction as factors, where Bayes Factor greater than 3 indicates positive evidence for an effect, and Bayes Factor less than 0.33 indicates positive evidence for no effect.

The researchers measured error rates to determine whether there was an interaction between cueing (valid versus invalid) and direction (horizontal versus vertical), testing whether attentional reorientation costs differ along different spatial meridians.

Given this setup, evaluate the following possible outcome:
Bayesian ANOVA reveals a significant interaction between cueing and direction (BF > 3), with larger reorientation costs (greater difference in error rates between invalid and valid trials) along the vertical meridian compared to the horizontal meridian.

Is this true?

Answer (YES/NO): NO